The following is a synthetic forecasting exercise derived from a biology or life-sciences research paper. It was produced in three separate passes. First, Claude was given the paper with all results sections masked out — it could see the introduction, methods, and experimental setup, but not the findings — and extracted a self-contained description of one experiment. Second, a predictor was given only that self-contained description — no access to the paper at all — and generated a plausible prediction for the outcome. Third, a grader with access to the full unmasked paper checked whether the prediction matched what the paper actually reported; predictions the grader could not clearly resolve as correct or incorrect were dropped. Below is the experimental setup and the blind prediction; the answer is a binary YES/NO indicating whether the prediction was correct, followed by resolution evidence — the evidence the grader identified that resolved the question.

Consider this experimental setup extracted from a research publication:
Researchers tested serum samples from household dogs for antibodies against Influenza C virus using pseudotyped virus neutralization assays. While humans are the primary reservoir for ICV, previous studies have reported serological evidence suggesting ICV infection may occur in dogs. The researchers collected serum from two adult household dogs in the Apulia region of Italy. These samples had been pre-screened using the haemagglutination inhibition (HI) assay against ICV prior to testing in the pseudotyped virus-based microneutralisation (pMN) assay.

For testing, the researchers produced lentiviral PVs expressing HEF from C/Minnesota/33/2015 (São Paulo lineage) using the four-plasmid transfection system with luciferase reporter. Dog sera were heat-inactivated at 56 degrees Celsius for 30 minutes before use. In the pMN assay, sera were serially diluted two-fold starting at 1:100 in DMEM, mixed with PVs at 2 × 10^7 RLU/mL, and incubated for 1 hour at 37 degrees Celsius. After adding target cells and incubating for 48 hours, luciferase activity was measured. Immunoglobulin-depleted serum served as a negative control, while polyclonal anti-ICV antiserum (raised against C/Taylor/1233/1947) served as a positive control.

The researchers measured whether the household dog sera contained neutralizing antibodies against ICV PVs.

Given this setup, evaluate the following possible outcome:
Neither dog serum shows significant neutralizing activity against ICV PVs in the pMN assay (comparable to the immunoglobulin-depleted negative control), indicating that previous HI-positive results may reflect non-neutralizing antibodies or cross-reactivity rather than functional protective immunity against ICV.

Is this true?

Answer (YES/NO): NO